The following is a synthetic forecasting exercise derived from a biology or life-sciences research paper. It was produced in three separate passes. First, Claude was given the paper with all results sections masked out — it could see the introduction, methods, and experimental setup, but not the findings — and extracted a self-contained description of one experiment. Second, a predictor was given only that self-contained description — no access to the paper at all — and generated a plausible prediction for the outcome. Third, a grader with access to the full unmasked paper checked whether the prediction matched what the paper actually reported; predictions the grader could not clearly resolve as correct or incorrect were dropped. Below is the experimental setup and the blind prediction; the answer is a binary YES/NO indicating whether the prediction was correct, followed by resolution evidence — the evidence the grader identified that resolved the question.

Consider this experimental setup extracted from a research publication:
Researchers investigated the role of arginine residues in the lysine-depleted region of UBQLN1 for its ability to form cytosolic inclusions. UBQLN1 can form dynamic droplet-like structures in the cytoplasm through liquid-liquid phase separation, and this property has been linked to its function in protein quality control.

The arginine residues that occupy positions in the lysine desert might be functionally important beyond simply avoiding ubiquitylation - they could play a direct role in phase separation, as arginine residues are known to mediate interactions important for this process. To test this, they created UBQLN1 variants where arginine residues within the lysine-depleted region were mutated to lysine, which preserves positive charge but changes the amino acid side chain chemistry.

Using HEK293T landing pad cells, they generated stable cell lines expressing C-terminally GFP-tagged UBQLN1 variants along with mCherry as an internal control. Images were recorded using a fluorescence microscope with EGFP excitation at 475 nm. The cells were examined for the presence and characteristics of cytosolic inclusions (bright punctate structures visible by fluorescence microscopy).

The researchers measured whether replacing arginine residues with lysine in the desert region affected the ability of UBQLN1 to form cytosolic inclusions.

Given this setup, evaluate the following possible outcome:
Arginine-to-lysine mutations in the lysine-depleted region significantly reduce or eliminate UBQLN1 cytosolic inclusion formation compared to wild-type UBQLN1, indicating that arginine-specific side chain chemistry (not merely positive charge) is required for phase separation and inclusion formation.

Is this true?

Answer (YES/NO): NO